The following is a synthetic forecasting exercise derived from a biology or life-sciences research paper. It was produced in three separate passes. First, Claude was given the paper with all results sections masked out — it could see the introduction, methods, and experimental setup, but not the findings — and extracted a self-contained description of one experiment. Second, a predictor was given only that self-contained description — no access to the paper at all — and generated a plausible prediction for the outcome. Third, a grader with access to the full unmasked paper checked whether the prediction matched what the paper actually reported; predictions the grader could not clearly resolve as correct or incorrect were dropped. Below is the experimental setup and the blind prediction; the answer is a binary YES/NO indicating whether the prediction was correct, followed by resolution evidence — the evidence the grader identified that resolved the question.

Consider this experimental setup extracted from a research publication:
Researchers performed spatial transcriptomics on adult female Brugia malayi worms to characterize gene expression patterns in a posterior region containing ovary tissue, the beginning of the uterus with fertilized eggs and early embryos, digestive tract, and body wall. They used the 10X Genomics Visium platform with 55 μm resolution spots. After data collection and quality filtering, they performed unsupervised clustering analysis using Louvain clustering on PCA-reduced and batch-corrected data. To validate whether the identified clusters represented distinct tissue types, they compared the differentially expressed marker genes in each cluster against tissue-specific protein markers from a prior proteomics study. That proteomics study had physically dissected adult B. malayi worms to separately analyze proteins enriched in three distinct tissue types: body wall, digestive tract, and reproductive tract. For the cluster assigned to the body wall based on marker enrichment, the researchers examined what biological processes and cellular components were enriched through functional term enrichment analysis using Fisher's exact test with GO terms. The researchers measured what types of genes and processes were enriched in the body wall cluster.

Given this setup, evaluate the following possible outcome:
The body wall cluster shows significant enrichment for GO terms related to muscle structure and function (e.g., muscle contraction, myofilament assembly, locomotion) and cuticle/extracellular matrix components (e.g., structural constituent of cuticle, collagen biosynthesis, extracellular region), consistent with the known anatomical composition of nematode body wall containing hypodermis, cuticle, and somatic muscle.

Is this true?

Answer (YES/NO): NO